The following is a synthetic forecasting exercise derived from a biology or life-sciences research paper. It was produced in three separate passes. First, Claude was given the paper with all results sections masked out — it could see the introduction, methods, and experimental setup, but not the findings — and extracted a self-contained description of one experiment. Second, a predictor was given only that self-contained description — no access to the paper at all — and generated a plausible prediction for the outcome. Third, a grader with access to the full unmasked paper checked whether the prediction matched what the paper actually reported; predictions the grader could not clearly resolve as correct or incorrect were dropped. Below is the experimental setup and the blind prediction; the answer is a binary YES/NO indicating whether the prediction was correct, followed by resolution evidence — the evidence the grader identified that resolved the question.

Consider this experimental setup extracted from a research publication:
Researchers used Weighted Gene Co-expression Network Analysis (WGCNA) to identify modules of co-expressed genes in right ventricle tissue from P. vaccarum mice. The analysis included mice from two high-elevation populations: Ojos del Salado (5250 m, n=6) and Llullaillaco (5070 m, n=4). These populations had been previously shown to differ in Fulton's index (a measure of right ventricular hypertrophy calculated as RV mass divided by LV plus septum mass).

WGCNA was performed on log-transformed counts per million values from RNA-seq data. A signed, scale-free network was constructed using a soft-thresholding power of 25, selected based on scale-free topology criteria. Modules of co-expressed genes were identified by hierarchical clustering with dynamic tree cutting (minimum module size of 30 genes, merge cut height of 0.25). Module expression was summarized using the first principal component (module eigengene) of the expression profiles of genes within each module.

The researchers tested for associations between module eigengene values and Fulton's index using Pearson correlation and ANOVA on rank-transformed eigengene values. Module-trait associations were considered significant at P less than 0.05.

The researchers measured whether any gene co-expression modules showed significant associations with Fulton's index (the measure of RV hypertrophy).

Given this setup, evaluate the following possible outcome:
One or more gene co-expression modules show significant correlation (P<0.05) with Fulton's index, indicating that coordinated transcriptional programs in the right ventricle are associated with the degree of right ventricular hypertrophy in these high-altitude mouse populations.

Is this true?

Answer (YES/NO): YES